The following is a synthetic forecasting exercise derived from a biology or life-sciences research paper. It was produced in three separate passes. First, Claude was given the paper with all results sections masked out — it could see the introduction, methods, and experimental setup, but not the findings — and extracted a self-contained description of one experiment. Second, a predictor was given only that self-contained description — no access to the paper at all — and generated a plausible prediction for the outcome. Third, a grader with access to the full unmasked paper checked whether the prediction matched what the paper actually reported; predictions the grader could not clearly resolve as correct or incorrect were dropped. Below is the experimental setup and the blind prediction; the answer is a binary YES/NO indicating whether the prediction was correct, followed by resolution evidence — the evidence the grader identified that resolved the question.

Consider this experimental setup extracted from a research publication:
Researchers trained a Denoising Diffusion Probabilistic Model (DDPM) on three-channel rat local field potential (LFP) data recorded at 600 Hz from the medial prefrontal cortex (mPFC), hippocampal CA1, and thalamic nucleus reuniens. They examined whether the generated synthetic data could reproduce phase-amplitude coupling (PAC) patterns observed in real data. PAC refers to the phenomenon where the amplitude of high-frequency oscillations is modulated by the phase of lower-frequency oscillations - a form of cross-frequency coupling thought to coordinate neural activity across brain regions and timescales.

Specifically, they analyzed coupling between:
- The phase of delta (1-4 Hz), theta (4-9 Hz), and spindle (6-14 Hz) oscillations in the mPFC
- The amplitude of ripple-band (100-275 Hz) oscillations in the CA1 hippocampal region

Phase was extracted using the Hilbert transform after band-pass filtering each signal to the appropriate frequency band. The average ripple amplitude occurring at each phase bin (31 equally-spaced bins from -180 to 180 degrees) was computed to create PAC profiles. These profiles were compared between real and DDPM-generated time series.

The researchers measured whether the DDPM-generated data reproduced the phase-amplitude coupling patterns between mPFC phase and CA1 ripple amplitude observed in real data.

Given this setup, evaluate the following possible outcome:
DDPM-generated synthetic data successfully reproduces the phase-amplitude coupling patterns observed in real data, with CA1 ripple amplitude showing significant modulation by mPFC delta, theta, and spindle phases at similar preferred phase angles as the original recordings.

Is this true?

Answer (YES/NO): YES